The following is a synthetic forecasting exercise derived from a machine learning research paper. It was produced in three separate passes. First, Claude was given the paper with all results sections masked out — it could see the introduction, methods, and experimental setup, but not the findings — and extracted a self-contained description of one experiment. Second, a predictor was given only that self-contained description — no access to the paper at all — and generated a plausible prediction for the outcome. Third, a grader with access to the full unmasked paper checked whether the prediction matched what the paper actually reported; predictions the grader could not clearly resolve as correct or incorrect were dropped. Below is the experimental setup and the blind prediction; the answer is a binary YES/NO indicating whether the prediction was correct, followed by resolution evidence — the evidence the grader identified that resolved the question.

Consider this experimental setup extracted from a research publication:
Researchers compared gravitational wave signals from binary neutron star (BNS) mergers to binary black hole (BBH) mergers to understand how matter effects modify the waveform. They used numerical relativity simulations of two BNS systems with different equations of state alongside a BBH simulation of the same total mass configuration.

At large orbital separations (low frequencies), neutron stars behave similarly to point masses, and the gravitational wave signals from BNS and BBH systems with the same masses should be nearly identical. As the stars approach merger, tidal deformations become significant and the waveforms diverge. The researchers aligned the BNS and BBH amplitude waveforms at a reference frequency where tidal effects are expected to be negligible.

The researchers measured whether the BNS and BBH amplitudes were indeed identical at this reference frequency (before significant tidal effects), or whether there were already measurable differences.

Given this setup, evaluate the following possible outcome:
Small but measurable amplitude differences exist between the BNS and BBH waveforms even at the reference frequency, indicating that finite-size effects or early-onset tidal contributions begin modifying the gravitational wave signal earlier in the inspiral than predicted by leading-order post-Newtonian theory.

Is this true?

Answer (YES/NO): YES